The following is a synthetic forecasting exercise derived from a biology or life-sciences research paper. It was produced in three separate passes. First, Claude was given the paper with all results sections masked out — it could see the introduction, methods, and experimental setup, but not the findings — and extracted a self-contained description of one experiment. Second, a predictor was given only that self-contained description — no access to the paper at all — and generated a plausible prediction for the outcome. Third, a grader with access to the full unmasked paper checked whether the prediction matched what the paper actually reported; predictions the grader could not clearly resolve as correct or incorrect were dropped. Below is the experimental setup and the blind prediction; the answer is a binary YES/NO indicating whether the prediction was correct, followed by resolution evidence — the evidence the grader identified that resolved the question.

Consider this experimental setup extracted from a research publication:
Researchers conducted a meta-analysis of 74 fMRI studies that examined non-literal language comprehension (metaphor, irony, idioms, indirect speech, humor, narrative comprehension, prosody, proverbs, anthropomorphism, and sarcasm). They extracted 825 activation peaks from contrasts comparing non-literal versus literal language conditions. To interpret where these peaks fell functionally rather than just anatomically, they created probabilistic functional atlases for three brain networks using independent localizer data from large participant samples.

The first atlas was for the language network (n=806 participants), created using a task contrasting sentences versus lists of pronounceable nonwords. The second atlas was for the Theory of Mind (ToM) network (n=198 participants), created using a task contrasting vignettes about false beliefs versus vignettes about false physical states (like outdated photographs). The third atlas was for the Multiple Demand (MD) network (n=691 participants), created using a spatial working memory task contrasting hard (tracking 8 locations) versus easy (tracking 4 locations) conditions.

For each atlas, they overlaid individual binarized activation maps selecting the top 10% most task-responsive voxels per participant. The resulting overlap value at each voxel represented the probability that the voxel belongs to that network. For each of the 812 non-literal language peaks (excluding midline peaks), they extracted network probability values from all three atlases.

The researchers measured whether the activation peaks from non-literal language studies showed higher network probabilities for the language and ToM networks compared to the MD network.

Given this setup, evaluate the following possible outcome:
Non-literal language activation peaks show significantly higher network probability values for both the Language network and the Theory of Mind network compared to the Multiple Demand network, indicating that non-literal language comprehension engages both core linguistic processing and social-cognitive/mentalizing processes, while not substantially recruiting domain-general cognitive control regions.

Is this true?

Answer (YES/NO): YES